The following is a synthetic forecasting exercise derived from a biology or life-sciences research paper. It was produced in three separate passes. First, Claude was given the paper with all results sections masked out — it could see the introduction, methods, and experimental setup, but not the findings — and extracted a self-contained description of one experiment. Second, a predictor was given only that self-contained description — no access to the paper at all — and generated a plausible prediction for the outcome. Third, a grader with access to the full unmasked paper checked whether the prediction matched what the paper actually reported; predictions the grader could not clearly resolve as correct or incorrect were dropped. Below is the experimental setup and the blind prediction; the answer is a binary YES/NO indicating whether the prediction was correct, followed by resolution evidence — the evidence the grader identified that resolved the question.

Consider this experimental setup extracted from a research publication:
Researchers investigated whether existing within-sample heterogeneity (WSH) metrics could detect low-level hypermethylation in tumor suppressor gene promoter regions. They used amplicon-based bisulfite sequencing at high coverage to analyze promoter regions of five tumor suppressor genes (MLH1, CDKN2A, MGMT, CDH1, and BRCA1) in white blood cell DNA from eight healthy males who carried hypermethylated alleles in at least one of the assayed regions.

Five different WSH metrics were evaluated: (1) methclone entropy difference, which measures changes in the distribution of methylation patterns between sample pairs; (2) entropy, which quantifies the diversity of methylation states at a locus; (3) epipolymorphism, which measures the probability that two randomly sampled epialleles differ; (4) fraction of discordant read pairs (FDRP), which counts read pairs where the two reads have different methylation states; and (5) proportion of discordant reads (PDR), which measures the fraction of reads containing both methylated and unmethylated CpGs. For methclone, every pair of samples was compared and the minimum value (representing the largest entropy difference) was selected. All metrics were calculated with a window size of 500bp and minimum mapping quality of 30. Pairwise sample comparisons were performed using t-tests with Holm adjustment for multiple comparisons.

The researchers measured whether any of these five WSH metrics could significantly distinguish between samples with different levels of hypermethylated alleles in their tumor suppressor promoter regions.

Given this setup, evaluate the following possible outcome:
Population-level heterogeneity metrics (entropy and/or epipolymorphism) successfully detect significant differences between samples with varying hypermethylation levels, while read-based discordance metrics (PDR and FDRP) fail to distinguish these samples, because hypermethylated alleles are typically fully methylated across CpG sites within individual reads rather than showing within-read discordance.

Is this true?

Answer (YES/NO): NO